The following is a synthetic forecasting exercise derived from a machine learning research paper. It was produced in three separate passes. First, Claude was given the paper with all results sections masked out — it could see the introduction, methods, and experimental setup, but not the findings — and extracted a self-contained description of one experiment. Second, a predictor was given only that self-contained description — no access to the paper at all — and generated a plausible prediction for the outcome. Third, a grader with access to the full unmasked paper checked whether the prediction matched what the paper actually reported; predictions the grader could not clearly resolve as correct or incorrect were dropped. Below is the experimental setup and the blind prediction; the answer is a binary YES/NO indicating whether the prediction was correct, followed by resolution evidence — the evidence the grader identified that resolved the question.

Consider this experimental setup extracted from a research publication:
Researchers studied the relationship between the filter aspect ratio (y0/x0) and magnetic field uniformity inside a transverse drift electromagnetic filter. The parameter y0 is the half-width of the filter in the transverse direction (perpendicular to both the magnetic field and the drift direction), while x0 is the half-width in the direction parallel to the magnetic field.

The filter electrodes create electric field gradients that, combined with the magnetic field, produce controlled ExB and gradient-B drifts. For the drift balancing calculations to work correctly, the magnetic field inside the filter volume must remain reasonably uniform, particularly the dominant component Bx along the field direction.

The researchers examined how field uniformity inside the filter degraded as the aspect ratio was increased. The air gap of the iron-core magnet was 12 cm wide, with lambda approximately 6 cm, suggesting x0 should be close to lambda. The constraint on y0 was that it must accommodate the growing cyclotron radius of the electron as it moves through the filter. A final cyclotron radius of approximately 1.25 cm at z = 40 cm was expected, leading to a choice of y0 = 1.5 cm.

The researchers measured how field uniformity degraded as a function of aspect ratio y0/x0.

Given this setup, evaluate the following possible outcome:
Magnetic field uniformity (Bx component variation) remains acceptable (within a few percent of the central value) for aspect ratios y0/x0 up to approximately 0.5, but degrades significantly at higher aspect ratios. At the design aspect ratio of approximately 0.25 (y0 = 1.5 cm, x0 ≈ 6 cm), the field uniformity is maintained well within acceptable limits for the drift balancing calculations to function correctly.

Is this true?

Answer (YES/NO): NO